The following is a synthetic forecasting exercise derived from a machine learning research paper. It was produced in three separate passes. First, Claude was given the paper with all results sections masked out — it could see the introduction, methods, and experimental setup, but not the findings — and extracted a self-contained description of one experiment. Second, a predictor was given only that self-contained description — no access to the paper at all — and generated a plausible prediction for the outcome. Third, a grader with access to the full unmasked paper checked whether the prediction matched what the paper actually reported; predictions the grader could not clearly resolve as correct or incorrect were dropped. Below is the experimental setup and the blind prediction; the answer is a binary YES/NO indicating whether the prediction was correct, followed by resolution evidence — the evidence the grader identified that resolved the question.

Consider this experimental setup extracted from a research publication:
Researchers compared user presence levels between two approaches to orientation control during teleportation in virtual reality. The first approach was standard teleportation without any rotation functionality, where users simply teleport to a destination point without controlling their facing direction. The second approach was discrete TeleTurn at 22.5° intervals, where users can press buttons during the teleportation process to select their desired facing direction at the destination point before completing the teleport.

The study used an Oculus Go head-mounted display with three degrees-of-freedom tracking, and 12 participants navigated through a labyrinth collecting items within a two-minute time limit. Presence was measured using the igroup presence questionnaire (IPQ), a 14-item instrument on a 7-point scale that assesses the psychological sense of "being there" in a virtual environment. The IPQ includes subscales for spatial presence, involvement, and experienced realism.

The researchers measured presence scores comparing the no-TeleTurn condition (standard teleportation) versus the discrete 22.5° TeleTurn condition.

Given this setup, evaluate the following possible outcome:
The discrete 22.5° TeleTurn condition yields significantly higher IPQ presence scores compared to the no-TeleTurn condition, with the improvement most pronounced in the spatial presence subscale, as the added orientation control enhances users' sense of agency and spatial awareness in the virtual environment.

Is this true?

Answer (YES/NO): NO